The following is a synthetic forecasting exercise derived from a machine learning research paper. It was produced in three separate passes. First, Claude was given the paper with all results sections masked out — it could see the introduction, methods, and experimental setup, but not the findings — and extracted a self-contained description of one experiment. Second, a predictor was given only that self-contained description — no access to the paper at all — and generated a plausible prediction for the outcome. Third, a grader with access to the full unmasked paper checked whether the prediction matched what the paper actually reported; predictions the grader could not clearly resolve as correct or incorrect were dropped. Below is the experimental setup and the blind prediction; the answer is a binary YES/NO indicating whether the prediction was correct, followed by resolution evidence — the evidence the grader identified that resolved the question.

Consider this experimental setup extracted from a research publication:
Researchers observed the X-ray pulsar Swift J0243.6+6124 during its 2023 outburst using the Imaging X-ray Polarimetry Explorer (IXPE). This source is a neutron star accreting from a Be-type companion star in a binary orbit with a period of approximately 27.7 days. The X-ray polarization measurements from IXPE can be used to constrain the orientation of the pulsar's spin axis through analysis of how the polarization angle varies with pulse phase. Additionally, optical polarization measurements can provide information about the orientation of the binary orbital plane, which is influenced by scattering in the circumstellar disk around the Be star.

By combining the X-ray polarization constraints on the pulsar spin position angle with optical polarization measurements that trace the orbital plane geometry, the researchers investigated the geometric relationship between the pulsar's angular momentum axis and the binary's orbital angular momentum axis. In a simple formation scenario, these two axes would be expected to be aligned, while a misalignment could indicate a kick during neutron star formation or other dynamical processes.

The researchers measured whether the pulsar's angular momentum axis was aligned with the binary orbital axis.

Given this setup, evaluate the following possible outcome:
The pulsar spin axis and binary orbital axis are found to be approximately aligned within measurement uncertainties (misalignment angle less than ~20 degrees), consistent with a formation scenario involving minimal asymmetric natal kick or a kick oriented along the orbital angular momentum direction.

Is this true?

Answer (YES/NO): NO